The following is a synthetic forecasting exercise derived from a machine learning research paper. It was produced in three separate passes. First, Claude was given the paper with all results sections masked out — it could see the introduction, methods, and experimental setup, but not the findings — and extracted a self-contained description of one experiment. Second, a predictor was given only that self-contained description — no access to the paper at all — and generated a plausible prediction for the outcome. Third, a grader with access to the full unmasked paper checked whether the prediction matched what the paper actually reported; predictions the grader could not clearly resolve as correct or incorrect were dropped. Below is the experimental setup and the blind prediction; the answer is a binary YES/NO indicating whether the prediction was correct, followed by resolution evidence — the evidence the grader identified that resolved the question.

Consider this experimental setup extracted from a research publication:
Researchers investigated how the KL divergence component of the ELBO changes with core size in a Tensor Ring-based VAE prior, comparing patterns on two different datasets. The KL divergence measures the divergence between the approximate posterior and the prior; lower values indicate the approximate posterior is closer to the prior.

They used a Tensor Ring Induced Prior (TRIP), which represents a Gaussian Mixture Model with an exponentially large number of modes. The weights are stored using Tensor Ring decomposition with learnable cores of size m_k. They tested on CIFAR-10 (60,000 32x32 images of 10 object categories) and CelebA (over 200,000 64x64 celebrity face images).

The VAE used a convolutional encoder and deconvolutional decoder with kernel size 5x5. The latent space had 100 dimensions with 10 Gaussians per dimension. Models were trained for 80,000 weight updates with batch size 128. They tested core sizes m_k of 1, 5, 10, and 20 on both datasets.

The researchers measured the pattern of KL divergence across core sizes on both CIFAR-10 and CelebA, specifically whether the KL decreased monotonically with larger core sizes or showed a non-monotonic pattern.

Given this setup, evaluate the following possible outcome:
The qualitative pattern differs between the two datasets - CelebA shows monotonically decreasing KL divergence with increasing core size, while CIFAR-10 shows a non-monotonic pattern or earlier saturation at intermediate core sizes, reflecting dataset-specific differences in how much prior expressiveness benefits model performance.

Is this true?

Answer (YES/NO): NO